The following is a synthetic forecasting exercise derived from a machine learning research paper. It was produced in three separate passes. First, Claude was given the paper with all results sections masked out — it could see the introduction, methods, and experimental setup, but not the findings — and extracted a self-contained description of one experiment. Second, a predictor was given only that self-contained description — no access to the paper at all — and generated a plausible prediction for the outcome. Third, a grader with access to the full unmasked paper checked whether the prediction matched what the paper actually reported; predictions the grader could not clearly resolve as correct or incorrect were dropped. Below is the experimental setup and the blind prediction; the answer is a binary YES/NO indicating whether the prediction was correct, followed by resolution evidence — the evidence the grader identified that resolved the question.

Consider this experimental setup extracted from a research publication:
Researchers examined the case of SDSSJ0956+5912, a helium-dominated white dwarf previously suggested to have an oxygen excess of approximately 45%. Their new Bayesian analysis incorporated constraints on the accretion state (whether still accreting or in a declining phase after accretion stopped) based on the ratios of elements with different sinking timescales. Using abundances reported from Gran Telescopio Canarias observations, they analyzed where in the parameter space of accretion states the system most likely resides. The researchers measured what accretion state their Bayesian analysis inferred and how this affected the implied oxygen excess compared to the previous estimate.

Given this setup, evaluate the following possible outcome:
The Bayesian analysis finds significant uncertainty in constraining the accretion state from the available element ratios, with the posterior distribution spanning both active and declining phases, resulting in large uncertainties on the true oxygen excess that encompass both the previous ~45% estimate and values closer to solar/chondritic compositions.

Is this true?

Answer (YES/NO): NO